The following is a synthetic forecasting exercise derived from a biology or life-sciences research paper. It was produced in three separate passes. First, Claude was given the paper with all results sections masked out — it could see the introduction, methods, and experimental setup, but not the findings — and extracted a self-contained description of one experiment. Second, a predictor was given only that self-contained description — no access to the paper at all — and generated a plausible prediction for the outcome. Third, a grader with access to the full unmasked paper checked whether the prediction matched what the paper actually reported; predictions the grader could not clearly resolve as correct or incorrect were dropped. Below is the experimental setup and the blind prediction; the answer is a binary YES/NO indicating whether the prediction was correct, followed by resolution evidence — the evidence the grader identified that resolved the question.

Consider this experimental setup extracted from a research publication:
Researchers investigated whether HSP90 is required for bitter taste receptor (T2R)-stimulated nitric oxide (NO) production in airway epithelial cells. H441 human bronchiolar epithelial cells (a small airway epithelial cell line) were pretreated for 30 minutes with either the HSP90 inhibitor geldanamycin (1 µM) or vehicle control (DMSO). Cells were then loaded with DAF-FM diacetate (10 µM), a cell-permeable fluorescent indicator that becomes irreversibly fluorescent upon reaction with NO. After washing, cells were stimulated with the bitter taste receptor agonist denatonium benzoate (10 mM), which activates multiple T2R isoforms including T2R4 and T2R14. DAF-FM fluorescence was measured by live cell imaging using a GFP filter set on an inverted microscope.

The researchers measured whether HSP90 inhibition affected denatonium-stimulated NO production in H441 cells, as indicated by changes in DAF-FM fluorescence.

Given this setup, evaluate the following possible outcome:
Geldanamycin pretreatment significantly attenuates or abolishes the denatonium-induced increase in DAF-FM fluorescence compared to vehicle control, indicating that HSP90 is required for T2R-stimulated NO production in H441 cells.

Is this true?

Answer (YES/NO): YES